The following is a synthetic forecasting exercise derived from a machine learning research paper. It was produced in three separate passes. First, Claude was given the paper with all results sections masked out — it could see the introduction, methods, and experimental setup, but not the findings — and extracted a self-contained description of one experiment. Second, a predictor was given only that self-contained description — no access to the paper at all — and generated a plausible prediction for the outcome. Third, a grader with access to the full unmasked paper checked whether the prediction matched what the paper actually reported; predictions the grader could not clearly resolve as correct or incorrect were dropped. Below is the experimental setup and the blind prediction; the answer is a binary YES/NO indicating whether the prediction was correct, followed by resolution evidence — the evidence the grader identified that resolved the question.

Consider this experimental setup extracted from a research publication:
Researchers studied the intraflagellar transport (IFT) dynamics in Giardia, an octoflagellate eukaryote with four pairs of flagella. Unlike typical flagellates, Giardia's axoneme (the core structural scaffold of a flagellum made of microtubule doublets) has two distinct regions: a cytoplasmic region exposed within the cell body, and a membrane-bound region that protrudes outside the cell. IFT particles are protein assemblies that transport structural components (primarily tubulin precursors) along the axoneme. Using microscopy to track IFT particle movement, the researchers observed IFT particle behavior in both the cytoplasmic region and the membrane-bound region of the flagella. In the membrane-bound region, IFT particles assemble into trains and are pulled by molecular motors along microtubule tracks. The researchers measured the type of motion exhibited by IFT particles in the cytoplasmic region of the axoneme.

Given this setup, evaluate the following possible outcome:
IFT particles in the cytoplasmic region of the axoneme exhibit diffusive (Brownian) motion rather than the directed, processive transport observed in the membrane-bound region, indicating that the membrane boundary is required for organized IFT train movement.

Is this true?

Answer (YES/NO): YES